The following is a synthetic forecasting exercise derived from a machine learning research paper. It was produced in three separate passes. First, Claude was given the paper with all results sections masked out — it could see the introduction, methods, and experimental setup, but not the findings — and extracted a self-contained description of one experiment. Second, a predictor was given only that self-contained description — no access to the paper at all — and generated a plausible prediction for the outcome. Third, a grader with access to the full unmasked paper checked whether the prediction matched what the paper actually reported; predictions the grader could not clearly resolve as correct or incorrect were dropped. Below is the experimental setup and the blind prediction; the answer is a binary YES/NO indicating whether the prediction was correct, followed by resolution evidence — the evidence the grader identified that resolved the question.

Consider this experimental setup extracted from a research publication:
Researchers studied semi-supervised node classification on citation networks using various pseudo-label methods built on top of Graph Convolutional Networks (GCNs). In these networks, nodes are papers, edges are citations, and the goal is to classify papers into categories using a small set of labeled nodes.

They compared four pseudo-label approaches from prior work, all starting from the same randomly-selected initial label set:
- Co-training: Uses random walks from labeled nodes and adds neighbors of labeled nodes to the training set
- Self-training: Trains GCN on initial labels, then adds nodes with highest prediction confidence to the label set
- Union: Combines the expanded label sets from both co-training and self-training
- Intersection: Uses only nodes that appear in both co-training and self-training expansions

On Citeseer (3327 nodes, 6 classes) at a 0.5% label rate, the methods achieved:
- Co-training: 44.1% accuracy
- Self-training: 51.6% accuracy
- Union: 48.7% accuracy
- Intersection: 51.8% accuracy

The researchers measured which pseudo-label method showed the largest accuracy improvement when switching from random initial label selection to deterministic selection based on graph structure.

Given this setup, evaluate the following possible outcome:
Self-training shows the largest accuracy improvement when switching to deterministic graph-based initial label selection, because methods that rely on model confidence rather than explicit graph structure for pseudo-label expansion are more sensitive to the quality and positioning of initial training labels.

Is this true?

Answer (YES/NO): NO